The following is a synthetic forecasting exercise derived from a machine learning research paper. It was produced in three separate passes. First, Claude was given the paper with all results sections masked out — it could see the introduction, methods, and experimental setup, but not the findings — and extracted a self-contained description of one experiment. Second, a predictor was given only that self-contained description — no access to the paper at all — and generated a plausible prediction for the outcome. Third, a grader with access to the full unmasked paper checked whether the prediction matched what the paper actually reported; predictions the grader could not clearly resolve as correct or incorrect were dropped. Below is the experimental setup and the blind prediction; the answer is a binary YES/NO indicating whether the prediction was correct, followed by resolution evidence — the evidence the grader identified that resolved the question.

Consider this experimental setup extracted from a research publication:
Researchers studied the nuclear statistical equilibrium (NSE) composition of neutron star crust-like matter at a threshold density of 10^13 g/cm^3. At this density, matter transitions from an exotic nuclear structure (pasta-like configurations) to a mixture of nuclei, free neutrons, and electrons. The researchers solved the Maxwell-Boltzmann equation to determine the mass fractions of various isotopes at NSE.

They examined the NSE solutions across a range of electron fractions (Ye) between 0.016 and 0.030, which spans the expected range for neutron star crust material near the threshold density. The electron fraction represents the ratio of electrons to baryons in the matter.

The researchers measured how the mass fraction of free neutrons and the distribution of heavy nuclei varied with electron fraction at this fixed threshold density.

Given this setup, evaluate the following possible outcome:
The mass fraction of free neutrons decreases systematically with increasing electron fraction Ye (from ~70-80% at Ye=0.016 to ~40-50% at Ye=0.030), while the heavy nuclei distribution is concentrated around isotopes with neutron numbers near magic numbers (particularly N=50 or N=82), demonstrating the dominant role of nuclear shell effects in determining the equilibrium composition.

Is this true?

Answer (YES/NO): NO